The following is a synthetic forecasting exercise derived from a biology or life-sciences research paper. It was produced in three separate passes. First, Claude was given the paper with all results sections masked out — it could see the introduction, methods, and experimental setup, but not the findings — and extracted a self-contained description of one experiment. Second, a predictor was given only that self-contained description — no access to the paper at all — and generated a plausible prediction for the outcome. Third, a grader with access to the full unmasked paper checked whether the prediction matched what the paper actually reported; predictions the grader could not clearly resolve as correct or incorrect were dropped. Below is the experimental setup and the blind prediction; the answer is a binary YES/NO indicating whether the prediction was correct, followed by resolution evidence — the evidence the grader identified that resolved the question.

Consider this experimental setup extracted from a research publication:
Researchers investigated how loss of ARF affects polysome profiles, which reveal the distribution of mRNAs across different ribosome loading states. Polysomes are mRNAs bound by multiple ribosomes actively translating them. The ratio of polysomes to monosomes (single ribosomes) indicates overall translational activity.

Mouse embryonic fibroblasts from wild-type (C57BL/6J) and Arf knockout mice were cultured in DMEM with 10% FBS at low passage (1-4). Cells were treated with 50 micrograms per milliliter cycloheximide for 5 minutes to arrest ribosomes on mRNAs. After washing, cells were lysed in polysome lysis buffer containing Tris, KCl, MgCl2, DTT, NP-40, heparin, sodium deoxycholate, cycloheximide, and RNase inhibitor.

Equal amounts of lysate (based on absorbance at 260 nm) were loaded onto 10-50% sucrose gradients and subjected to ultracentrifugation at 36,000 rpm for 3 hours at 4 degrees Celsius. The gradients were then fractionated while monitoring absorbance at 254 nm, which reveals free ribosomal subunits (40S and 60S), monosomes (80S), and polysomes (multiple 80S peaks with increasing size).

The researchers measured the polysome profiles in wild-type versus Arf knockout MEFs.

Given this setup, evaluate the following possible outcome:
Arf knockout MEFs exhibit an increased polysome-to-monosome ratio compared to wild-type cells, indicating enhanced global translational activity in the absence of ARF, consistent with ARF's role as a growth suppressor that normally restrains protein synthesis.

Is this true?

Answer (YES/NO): YES